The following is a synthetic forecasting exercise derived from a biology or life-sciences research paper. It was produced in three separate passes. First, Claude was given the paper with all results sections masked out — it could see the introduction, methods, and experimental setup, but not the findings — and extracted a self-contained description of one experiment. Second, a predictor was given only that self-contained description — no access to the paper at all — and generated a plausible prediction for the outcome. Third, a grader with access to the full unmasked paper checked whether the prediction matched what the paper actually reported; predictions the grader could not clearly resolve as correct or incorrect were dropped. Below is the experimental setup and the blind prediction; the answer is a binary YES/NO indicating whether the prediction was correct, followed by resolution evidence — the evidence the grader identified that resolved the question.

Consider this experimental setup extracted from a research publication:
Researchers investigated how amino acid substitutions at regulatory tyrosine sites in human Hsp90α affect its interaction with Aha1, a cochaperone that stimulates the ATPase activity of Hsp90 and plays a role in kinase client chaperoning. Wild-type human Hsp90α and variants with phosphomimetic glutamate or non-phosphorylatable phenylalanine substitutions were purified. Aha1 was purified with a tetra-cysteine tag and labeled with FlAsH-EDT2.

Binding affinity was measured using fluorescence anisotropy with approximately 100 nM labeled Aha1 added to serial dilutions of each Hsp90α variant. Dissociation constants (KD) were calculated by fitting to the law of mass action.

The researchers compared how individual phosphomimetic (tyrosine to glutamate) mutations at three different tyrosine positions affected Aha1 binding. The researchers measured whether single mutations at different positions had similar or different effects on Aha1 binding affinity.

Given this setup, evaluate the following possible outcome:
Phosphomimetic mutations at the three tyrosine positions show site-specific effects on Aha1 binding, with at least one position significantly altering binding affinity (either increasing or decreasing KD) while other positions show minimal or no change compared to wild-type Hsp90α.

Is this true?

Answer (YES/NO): YES